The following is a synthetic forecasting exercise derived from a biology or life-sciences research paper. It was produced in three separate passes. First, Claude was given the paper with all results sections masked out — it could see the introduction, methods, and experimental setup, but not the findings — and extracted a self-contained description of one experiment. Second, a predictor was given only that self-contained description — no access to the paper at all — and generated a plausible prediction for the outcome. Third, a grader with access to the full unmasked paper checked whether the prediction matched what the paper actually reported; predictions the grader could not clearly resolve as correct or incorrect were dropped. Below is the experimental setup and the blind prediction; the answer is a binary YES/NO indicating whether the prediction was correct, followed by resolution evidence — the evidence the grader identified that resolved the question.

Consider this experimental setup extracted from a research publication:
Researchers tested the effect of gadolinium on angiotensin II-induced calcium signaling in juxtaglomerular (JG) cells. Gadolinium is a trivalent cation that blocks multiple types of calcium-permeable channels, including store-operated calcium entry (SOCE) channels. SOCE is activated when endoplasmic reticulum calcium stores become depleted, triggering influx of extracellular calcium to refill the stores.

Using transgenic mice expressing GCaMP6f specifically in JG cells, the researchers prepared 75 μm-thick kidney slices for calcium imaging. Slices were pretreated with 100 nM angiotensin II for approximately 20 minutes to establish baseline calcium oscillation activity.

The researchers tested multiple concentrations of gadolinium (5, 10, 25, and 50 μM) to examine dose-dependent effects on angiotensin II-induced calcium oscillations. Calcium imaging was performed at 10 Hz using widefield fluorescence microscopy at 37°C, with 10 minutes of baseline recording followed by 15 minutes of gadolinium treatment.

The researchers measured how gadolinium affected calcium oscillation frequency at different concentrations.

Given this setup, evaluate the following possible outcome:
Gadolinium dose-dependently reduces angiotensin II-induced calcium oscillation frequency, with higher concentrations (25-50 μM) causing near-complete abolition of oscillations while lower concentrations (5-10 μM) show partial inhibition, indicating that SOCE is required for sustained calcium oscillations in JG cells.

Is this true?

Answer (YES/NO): YES